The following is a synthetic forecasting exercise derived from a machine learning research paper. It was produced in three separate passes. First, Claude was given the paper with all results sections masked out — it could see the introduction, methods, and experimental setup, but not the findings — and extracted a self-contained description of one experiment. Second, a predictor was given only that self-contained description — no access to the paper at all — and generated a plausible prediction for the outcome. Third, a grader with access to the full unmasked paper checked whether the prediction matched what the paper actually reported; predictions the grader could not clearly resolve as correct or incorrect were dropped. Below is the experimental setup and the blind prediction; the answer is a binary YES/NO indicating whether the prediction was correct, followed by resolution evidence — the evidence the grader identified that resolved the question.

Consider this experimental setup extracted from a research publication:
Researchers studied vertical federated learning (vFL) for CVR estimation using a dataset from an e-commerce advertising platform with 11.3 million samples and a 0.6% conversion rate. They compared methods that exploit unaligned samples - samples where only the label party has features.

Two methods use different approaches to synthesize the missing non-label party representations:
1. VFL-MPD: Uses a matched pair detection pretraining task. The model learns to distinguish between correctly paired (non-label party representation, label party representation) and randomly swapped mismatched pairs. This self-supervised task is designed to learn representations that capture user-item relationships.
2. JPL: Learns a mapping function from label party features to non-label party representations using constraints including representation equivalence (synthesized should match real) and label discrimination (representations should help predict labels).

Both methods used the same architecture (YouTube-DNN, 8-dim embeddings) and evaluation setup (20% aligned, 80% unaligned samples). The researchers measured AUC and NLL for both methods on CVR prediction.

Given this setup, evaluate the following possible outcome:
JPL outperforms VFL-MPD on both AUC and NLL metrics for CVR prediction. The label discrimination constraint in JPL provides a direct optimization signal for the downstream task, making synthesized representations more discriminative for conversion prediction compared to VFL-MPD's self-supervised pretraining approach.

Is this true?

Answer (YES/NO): NO